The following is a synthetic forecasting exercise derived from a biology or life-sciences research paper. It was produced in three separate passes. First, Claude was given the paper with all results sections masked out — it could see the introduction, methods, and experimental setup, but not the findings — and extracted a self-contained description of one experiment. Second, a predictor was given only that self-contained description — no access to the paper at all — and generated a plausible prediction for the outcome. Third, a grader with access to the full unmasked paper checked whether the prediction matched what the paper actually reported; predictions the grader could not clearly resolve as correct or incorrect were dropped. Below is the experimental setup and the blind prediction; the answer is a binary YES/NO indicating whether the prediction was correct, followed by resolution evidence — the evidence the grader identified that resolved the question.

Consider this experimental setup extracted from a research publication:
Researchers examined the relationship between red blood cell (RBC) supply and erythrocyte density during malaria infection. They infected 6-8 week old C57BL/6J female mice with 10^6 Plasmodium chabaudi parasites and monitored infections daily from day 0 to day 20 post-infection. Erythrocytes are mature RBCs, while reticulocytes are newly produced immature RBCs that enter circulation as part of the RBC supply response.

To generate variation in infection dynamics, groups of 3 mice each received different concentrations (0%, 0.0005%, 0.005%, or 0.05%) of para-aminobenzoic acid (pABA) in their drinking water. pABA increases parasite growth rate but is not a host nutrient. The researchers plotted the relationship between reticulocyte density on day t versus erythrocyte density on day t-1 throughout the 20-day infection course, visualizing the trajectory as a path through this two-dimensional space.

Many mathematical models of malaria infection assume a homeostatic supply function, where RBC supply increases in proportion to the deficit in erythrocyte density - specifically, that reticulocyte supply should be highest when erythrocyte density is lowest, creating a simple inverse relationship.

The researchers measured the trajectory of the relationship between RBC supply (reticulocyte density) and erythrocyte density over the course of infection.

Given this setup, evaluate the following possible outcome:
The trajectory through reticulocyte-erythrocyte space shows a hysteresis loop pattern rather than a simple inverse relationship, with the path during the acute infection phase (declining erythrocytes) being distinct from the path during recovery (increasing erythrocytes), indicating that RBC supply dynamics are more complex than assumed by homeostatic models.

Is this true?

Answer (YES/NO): YES